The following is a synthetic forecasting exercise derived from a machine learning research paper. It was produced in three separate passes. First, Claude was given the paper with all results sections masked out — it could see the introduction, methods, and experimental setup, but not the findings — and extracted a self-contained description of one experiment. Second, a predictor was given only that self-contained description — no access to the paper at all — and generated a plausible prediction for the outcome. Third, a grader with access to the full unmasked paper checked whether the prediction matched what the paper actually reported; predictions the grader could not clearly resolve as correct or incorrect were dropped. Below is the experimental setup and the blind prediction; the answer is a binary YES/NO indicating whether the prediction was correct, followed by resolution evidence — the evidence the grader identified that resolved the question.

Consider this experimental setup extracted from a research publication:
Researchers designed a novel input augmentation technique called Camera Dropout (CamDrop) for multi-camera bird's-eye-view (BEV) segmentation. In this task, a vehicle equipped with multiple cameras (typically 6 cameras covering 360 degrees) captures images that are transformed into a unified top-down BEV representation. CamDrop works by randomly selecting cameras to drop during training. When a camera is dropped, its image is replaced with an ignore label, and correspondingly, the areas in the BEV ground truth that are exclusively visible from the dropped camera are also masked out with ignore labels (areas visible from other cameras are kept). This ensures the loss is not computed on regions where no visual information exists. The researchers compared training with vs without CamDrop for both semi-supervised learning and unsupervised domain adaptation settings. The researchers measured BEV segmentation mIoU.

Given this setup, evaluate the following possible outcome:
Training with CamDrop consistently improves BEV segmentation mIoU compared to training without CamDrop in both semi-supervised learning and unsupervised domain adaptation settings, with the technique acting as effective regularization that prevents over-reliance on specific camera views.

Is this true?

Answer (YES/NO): NO